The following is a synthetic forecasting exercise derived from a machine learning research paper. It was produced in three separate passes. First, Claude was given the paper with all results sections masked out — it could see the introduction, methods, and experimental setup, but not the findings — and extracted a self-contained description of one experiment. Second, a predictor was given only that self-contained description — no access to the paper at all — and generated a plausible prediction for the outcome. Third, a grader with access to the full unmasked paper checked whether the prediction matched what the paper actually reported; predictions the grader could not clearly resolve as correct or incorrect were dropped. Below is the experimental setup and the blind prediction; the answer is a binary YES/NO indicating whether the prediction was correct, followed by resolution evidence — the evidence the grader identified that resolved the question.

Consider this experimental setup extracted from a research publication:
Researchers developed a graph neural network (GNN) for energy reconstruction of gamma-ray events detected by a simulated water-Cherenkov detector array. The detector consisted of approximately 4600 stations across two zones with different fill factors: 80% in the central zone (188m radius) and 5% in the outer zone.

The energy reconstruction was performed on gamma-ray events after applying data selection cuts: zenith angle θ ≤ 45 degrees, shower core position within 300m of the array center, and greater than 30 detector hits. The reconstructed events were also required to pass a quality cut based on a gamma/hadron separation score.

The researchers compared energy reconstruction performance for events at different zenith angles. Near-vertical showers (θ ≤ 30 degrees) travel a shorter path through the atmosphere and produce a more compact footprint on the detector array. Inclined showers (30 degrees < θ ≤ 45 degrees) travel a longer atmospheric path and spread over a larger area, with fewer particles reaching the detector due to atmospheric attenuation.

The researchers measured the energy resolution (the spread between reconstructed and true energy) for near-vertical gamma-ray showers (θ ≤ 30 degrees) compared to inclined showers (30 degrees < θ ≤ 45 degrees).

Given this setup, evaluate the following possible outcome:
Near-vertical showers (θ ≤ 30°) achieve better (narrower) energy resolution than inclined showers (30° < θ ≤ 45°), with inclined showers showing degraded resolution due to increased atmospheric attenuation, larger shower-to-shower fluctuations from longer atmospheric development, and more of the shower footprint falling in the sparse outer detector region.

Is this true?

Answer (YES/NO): YES